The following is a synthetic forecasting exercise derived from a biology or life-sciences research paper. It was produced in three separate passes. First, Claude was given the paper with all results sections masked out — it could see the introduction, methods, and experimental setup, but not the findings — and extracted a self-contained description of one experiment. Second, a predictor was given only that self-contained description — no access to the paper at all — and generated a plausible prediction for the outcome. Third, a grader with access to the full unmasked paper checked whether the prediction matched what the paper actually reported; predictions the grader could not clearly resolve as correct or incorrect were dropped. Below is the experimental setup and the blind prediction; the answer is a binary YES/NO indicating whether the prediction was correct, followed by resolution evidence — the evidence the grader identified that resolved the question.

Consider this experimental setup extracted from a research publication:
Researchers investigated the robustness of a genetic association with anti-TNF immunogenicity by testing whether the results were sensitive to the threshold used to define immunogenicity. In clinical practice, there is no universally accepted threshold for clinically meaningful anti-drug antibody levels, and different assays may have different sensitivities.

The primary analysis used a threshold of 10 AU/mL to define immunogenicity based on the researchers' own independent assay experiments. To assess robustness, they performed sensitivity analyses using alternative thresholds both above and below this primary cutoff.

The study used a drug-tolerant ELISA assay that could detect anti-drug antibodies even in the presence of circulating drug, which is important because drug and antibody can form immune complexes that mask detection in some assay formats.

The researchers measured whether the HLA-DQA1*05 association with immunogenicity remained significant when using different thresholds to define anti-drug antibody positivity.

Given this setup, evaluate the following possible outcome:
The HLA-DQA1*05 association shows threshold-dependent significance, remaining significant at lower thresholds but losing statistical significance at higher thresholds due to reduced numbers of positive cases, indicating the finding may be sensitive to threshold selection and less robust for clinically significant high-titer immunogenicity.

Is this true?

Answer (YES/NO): NO